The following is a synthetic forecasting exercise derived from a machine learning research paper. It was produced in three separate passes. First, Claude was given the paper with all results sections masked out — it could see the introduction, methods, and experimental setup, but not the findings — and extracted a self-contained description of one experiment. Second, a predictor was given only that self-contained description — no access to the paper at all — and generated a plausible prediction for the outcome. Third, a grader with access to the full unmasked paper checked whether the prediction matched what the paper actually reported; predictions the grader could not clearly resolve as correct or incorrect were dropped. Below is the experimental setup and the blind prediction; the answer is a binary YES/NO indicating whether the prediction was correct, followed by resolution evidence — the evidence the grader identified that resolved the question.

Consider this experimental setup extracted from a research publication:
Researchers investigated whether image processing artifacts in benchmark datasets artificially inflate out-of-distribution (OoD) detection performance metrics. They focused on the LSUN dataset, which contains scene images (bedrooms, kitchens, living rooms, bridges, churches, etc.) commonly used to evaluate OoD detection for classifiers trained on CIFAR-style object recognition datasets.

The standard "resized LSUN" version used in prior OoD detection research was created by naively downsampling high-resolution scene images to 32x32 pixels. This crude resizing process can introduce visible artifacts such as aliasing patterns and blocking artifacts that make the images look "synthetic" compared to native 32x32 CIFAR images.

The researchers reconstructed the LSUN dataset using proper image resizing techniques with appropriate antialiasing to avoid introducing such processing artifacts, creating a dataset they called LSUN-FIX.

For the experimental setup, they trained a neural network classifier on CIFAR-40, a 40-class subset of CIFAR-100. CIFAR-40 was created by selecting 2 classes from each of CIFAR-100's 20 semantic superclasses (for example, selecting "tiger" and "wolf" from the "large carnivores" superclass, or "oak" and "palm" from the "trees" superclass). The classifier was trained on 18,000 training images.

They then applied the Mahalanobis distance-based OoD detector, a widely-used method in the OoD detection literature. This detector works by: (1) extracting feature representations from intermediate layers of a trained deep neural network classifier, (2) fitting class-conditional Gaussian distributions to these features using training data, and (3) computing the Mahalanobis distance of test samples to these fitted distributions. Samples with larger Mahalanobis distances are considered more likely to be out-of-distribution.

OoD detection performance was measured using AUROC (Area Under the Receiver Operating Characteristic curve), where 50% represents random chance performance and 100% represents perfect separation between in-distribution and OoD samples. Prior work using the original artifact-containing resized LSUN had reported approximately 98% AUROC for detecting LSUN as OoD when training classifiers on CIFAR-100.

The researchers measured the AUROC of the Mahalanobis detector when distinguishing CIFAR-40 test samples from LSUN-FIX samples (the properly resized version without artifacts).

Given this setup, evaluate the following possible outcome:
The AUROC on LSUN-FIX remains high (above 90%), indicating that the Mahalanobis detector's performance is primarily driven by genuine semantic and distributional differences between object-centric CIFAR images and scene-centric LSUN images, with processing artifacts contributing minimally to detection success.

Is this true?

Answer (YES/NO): NO